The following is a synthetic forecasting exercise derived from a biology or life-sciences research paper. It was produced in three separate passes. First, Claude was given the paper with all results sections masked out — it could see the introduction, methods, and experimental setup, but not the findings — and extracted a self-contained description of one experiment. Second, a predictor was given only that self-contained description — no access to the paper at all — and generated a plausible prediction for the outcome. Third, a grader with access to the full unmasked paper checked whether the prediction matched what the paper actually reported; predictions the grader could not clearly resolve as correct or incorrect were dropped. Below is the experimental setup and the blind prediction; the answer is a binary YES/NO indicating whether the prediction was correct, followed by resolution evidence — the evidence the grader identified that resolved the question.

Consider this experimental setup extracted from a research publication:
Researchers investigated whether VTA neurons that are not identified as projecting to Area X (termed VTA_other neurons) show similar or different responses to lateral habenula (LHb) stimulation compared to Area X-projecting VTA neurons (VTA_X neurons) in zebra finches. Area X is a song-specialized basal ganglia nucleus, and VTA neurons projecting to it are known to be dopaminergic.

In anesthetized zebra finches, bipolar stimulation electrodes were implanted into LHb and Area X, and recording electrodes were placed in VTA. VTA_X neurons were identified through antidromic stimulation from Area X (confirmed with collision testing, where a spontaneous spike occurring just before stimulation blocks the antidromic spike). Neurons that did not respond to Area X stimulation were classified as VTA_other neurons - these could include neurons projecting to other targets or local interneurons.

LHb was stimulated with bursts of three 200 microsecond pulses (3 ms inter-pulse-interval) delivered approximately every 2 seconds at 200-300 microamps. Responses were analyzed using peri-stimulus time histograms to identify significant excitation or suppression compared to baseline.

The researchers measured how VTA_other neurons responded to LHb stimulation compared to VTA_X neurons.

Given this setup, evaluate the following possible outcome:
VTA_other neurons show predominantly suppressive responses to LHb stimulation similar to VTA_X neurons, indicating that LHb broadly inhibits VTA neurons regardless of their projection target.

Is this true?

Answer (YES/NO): NO